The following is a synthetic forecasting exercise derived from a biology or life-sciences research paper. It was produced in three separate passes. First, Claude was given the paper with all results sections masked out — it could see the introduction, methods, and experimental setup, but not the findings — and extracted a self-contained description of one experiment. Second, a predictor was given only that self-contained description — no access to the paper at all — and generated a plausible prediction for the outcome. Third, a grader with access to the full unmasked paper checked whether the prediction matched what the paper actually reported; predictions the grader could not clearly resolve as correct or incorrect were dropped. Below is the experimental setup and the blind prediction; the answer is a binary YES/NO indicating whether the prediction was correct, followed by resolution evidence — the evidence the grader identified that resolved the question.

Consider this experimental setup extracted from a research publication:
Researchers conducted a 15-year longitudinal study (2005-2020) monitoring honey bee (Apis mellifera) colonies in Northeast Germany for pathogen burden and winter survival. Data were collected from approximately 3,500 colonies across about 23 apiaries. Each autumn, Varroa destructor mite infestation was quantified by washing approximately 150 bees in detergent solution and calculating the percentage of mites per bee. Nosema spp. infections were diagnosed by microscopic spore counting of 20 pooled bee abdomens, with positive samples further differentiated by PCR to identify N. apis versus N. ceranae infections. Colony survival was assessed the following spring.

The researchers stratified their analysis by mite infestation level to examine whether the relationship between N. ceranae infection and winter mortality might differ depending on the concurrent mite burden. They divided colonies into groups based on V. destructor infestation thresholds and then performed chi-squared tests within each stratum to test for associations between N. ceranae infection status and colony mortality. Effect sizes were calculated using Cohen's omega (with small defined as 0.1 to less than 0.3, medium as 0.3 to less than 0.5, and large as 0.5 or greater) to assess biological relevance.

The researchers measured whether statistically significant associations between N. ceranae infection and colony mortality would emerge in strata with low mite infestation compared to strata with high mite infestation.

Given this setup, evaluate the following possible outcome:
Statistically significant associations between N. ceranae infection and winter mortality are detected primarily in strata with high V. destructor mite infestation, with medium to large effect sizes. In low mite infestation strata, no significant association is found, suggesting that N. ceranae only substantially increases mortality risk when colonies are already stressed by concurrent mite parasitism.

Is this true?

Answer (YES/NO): NO